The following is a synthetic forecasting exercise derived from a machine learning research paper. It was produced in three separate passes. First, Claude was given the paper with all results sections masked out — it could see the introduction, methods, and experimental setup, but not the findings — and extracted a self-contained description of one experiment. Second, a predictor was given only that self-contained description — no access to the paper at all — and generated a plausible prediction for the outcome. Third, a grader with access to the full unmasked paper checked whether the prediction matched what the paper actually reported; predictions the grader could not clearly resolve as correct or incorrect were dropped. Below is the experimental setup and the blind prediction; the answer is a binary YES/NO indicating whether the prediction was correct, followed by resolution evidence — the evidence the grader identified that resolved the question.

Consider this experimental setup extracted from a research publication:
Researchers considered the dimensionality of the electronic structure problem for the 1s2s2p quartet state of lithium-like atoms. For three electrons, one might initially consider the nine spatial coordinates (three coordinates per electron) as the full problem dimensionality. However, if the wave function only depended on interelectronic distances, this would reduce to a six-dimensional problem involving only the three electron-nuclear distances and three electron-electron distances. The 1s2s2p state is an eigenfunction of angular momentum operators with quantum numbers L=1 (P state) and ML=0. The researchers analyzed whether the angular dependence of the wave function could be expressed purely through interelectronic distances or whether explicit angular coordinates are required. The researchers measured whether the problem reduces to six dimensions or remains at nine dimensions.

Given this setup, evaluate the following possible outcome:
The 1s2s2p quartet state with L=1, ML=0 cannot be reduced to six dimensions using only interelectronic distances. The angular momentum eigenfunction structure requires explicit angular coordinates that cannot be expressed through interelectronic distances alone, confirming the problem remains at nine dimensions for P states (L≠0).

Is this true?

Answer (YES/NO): YES